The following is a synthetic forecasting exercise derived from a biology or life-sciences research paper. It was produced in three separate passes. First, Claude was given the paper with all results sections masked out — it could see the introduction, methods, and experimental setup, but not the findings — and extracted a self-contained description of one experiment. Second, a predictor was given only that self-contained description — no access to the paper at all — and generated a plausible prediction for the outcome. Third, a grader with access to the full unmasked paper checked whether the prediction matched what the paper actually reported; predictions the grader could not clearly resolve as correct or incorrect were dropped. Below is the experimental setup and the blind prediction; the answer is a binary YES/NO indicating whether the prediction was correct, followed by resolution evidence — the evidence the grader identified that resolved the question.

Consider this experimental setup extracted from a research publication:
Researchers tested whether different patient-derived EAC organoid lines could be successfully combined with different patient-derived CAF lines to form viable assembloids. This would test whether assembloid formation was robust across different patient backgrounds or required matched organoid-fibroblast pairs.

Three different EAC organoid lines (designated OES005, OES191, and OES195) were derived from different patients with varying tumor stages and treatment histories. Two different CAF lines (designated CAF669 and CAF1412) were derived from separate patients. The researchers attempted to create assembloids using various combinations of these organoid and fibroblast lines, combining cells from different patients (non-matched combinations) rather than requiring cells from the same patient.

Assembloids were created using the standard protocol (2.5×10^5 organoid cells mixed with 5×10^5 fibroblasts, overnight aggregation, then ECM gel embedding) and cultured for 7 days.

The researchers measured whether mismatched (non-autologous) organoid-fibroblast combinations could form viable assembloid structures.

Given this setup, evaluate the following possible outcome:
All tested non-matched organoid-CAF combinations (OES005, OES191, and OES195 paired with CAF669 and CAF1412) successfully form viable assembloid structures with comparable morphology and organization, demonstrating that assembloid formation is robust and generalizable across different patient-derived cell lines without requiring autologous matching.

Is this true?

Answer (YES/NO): NO